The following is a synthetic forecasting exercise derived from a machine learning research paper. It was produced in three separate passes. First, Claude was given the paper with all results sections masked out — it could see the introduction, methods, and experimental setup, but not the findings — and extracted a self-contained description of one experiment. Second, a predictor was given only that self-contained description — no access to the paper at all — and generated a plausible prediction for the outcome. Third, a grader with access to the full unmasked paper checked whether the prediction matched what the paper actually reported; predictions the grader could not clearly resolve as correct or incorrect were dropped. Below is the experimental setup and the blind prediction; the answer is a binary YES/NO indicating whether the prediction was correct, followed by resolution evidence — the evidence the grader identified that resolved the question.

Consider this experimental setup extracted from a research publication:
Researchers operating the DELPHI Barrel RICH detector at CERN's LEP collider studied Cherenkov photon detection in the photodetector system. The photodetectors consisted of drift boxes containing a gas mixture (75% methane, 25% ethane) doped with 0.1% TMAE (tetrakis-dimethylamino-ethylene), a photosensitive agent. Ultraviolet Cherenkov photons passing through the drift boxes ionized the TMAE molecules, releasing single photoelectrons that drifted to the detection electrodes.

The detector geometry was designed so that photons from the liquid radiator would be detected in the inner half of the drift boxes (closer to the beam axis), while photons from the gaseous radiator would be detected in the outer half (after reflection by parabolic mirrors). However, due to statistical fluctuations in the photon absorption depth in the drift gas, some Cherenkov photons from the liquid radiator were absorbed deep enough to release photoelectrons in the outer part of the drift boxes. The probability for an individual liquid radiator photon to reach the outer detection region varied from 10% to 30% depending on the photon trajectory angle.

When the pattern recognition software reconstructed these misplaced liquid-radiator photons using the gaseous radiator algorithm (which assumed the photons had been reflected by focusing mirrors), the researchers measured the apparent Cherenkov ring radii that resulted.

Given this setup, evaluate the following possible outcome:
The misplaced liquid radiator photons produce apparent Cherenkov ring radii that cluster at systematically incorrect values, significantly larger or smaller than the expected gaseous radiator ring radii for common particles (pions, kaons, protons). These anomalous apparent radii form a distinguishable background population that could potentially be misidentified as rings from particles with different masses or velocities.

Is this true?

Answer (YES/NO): YES